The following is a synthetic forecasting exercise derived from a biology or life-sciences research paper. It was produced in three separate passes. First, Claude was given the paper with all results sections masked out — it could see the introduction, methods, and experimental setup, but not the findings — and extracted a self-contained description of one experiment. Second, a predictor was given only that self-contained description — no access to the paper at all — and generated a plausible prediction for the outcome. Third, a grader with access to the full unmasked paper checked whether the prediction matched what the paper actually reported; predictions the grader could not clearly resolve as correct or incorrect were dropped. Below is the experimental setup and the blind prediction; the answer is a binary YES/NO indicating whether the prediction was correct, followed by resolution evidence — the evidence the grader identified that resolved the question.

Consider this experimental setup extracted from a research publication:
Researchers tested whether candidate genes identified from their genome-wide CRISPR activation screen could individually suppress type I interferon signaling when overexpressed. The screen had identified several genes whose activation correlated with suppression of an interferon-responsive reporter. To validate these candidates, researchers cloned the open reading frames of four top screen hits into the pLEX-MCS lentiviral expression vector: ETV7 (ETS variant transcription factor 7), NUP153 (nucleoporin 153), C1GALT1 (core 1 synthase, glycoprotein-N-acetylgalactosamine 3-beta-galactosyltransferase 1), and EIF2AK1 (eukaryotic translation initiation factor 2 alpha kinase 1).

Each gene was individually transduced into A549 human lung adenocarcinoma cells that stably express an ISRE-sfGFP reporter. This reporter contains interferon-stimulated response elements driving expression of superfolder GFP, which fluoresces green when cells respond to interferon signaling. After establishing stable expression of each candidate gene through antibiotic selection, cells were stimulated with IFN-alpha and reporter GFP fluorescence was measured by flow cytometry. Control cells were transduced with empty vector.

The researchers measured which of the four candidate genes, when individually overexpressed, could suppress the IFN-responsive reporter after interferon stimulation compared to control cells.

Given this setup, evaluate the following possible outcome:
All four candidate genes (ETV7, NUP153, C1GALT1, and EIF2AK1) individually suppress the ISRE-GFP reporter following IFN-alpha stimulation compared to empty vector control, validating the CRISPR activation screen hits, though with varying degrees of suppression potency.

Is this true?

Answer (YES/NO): NO